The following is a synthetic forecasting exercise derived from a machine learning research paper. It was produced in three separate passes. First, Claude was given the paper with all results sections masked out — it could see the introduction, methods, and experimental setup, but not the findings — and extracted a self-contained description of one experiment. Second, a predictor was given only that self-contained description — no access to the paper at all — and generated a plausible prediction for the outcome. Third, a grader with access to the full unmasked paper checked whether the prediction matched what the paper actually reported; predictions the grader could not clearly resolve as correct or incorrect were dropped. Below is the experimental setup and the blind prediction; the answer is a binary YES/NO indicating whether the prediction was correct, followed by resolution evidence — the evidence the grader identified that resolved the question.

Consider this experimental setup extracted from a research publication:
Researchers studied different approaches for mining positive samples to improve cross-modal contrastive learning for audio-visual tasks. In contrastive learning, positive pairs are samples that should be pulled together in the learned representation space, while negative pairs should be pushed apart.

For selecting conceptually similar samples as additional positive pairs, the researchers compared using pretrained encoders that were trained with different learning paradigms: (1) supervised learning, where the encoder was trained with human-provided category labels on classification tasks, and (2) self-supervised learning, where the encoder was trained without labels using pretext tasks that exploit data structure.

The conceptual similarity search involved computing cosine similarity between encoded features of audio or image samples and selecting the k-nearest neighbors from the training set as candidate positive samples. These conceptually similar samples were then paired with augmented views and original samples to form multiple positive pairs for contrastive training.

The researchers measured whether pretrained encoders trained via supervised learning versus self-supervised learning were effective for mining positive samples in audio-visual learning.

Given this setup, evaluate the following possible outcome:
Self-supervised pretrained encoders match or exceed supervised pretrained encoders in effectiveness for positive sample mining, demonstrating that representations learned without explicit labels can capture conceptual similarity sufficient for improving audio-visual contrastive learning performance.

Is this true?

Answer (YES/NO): YES